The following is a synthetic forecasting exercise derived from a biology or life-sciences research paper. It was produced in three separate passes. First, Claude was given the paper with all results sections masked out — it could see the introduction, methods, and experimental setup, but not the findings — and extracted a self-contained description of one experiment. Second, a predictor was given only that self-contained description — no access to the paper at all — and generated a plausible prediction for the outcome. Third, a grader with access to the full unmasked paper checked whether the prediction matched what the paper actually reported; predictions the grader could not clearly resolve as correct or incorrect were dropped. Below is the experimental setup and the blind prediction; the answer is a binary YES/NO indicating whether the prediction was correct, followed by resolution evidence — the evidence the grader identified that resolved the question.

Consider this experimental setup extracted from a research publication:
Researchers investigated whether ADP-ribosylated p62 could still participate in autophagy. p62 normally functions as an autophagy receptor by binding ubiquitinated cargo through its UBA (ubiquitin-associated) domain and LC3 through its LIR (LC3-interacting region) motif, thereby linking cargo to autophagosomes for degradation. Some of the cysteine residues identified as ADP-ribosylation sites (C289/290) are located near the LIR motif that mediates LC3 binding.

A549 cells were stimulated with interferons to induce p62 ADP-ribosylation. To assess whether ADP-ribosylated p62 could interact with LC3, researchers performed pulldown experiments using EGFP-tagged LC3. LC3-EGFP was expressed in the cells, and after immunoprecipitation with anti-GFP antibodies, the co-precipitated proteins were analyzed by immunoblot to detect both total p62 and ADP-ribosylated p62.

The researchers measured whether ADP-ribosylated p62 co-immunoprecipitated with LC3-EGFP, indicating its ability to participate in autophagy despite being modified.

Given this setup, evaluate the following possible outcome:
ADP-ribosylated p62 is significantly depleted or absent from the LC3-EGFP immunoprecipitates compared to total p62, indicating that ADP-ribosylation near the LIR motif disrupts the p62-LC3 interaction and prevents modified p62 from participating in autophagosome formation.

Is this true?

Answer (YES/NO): NO